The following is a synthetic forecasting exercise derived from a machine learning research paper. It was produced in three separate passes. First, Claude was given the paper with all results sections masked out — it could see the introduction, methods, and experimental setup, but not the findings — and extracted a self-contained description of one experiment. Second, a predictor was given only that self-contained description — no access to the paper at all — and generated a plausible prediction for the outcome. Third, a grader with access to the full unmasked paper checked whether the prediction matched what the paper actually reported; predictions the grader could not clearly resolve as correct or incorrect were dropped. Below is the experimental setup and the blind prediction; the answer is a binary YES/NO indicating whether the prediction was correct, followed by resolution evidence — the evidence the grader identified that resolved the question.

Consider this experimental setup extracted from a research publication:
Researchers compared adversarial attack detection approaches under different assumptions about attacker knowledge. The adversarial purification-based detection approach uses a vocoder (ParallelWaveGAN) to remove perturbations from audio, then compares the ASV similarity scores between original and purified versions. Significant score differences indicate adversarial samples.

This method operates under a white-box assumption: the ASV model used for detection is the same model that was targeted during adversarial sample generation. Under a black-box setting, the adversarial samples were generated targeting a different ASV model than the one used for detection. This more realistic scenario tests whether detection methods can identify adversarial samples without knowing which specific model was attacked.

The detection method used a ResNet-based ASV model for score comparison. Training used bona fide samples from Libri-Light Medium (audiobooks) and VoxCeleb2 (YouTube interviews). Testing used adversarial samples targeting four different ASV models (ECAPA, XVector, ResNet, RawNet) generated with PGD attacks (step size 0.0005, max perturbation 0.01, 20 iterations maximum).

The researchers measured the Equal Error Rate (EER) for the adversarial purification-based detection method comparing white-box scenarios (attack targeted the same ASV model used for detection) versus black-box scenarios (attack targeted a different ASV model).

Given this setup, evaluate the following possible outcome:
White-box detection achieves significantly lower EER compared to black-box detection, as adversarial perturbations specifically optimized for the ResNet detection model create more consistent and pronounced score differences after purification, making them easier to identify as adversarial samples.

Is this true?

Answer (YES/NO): YES